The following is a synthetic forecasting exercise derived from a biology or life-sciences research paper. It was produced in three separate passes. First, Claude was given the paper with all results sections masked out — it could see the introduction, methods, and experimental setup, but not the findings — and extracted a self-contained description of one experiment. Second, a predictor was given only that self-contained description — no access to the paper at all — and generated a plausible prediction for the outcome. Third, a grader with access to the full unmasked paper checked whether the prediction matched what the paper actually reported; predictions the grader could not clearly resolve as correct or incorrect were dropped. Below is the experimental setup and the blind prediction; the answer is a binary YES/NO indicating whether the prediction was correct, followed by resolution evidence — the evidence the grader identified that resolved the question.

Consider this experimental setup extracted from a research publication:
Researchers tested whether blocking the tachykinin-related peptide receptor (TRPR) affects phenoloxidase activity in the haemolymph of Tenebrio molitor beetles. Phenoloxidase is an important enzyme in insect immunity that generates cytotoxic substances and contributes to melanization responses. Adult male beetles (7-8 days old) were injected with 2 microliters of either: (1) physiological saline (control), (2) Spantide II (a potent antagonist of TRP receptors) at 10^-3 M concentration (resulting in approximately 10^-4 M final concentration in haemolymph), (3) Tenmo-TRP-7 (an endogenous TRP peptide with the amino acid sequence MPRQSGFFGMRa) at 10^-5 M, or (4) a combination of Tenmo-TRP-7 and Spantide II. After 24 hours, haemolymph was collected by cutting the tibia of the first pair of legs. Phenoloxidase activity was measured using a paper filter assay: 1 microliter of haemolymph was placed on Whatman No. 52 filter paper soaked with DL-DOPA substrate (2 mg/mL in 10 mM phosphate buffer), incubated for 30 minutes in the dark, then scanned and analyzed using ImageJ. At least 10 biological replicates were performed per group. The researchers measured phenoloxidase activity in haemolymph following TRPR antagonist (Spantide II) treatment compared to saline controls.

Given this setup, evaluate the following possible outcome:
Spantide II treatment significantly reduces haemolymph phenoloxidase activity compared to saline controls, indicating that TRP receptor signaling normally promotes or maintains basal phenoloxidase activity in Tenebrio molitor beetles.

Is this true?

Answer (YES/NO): NO